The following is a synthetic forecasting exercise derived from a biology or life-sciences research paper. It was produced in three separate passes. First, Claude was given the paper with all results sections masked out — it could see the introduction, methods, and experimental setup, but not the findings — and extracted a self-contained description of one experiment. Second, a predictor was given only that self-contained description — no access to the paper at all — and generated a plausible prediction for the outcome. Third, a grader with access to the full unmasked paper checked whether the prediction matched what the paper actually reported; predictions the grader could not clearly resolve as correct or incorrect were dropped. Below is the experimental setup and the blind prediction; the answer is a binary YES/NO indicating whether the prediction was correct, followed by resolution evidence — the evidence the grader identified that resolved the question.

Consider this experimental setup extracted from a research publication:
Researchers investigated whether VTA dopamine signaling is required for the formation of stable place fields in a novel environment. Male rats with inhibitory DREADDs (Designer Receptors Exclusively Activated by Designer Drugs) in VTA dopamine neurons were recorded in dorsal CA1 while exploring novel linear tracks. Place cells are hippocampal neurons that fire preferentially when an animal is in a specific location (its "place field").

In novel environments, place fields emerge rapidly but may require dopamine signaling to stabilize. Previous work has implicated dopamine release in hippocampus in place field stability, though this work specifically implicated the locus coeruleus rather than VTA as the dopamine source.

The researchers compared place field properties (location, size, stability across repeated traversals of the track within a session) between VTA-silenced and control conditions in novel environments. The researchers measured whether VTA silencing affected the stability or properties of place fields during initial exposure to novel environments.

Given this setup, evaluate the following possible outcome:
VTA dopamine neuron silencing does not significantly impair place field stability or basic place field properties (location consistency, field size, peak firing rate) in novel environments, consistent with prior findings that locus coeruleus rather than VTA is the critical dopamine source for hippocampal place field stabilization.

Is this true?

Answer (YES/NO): YES